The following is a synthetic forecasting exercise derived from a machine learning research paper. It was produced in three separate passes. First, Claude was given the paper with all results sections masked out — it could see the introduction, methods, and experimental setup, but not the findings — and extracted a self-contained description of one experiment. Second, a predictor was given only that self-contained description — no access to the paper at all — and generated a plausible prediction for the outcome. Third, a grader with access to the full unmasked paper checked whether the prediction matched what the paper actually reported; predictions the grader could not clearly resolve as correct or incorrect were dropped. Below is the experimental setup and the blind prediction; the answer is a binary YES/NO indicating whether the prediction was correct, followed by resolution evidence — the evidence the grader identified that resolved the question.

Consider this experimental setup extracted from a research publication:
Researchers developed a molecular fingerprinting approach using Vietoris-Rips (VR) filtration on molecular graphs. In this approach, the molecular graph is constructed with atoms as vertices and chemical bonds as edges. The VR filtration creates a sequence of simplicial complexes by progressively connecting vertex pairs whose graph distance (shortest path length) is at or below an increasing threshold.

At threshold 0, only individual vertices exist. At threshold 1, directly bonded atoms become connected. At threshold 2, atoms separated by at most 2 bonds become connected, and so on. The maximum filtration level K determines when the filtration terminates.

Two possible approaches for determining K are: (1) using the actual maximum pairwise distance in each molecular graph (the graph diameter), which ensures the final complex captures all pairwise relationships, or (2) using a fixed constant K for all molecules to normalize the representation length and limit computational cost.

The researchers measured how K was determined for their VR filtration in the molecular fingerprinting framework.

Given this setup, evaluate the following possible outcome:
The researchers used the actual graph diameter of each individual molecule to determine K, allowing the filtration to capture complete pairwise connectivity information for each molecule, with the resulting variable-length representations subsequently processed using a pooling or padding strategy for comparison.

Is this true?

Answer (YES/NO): NO